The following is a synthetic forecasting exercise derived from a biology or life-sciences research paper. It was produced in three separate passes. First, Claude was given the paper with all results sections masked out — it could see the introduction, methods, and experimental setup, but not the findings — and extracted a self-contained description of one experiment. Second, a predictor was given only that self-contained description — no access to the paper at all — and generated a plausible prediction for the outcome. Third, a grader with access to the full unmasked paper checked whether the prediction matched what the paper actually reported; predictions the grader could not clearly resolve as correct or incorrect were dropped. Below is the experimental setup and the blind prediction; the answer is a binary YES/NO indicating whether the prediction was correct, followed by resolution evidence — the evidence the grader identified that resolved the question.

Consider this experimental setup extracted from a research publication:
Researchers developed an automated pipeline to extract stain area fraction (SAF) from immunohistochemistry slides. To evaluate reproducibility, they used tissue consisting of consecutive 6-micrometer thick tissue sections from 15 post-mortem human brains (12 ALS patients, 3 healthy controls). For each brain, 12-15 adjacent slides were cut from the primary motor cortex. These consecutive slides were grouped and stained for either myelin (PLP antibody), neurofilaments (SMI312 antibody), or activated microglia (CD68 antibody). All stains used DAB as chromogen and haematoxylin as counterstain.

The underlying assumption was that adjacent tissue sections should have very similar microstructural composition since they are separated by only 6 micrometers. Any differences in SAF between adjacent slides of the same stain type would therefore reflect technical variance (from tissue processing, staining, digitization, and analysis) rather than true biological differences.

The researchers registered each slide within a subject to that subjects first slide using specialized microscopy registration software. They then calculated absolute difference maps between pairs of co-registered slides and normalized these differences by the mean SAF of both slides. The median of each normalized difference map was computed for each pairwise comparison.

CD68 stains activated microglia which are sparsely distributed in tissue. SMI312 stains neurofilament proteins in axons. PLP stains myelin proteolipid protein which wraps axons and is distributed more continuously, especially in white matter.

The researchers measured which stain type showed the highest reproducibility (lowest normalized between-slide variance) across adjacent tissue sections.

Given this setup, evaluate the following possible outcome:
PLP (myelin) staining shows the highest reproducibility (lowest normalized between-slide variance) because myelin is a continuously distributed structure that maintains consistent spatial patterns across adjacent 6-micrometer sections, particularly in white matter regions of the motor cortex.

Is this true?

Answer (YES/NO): YES